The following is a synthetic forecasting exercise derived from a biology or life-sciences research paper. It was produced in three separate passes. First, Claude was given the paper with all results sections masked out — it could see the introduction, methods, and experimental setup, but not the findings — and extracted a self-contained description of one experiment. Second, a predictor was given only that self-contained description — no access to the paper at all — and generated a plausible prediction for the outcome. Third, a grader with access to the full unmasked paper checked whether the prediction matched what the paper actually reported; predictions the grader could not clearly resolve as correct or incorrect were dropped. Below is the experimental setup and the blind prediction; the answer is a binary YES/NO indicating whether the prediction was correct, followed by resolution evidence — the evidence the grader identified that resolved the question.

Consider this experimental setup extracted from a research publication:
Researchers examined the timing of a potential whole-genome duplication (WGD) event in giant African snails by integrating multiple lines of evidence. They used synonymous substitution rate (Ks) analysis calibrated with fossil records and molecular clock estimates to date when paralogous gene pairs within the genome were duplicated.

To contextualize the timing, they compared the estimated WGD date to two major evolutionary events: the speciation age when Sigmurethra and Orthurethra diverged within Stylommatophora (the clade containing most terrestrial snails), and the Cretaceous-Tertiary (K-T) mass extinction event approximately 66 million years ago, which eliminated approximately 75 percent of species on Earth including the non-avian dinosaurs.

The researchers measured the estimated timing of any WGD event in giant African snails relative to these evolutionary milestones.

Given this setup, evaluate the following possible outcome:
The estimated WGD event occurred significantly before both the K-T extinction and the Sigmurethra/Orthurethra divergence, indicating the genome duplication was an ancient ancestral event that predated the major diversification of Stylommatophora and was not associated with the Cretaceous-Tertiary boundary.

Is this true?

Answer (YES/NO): NO